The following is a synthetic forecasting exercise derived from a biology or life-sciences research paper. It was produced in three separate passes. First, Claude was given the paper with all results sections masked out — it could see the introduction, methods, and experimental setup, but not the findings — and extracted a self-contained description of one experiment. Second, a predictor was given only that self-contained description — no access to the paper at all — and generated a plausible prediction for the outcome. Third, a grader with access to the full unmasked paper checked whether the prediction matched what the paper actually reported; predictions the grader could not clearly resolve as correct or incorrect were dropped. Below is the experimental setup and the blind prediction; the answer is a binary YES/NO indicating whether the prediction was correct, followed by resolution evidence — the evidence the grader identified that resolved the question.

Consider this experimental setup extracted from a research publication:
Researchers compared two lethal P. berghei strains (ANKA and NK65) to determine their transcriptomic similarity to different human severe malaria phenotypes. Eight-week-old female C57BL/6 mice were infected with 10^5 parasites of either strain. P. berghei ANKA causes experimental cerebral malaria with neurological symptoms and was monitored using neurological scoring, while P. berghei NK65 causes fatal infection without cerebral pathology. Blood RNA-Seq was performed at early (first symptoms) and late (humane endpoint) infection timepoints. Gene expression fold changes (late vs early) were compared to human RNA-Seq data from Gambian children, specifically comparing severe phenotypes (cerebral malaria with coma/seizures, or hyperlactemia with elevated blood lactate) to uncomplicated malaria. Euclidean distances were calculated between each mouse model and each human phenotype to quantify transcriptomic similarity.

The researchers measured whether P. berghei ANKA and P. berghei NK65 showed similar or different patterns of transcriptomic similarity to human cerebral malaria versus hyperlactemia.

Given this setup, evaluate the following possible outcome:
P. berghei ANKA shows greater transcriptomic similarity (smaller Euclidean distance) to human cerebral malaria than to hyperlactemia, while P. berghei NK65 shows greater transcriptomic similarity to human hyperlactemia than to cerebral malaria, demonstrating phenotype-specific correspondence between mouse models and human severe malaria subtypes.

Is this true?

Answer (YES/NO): NO